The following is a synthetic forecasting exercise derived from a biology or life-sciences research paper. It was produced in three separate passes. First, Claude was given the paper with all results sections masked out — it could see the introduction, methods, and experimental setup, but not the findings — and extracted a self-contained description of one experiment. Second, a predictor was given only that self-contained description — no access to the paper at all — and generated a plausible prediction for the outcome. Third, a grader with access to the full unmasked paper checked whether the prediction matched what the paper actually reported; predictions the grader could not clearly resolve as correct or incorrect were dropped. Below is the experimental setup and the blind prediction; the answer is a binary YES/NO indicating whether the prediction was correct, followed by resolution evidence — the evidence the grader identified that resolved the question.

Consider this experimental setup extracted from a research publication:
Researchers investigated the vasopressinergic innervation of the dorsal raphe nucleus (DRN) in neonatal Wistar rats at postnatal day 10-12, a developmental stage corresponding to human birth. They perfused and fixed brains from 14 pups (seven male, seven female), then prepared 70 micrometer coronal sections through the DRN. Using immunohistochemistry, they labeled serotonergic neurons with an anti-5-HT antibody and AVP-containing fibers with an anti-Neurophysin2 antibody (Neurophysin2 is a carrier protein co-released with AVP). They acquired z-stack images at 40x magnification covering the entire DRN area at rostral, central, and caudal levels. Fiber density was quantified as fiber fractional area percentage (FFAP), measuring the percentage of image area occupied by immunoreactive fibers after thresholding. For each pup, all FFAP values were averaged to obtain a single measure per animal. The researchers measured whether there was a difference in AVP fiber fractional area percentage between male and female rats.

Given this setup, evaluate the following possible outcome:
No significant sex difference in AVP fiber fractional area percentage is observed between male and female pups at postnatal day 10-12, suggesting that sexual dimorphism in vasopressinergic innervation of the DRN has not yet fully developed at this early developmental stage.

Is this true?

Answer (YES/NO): NO